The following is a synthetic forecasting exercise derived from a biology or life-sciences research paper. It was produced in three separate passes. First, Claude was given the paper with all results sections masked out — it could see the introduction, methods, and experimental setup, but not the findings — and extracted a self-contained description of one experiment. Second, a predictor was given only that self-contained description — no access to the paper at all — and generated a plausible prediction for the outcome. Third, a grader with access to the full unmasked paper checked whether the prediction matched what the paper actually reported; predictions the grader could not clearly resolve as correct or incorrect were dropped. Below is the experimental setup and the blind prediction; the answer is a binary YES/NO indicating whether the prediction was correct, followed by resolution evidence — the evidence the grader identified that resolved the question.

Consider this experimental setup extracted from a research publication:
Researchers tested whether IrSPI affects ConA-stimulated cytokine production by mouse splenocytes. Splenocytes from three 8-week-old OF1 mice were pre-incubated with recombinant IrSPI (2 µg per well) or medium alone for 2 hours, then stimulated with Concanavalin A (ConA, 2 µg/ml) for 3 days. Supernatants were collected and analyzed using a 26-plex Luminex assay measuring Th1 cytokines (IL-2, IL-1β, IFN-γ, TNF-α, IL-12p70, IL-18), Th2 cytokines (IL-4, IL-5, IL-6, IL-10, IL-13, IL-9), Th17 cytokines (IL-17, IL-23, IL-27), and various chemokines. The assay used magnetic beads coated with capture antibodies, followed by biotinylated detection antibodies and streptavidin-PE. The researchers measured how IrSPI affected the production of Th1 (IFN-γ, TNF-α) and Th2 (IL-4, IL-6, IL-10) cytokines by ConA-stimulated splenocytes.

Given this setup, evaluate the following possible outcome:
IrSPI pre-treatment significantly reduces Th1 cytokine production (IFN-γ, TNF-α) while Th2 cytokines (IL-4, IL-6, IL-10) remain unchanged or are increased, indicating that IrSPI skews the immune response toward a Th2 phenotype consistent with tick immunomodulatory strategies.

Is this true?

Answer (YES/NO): NO